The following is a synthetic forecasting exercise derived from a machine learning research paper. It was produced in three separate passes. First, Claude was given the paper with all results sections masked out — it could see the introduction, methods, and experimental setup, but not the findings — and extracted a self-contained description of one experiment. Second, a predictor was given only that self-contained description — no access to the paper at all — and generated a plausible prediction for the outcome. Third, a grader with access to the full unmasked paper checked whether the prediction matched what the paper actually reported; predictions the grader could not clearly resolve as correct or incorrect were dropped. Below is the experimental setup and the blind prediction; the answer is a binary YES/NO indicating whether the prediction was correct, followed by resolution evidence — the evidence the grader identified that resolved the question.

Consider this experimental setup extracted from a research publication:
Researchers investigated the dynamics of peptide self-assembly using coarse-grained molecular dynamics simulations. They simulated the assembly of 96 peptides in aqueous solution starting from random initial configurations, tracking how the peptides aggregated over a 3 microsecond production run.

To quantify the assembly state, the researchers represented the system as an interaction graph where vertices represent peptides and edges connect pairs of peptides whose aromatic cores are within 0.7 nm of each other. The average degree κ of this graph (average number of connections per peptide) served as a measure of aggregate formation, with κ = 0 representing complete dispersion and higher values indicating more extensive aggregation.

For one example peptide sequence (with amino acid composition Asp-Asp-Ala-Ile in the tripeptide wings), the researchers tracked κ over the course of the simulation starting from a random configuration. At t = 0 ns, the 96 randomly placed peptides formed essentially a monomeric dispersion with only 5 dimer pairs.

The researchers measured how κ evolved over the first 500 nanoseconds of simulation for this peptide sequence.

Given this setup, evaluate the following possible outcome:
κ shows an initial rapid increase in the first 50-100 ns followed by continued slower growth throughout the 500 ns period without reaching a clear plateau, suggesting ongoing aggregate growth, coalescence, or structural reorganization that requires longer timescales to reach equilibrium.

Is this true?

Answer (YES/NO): YES